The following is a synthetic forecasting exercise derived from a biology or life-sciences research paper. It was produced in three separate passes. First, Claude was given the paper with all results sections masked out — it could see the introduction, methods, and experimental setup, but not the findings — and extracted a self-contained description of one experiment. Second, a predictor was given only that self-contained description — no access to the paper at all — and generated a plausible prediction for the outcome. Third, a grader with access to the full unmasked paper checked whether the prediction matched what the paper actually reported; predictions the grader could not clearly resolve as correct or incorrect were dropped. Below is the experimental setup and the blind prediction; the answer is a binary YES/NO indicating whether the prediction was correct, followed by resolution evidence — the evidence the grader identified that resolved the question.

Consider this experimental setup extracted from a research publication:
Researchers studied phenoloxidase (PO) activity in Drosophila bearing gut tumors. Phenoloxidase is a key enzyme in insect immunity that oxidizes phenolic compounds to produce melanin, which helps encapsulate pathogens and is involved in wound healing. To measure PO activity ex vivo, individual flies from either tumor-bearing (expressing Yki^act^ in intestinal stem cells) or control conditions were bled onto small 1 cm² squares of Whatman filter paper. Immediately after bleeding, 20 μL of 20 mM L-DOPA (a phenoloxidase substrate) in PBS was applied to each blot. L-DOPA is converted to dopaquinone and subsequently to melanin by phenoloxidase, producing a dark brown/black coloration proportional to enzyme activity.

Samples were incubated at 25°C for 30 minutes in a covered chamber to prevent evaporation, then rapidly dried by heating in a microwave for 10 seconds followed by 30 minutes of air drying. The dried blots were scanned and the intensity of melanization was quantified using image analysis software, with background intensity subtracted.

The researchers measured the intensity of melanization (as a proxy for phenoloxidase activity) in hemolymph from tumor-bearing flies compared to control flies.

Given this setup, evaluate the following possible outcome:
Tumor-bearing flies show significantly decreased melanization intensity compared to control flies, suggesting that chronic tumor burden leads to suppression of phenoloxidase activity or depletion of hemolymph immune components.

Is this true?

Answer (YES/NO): YES